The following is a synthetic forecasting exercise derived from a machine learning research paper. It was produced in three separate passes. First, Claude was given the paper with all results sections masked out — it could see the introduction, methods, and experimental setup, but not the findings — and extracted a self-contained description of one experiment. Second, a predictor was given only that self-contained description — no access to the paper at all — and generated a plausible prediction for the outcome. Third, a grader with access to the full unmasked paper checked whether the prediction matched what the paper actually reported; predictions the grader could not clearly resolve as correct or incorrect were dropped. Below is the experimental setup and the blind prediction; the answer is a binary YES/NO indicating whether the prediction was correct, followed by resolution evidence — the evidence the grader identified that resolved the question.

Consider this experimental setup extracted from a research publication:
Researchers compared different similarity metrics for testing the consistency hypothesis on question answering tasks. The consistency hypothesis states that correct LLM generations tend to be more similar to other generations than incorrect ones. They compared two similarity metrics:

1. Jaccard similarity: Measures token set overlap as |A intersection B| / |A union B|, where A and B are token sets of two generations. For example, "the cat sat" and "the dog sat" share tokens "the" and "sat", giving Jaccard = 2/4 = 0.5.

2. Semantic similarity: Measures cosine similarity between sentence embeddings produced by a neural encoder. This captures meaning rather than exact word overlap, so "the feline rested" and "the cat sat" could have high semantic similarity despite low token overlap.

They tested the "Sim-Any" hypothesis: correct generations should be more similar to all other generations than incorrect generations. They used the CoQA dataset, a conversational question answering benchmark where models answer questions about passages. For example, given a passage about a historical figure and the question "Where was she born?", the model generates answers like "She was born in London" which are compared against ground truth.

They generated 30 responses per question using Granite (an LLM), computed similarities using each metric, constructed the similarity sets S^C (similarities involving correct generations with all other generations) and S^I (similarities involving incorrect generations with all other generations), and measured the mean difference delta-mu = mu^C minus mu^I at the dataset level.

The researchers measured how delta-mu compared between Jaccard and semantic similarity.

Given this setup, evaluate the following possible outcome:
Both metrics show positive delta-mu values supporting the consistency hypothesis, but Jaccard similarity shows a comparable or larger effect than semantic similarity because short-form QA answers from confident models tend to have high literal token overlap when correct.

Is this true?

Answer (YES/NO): YES